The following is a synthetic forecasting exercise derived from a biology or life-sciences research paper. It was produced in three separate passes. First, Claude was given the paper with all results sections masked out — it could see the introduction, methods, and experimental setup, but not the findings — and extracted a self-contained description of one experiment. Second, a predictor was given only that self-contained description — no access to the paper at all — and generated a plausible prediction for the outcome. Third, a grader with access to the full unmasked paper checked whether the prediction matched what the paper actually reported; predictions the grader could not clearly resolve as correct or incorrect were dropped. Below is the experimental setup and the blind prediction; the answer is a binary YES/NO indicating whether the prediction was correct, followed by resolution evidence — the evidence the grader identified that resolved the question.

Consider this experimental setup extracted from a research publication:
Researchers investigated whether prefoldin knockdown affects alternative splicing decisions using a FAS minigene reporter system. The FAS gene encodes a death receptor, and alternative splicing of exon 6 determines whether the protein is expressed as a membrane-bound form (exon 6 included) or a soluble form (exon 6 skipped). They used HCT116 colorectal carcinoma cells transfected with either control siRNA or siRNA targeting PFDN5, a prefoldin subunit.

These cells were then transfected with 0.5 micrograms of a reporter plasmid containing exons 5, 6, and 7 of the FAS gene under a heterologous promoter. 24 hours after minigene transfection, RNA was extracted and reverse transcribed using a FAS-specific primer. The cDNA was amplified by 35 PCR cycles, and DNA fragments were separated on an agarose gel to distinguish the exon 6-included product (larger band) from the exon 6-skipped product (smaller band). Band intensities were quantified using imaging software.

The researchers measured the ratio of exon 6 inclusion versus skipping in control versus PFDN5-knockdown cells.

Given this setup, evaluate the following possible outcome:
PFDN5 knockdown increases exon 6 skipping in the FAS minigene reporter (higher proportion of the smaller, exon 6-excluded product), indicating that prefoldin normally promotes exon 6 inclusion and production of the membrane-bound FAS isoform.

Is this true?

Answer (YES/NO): YES